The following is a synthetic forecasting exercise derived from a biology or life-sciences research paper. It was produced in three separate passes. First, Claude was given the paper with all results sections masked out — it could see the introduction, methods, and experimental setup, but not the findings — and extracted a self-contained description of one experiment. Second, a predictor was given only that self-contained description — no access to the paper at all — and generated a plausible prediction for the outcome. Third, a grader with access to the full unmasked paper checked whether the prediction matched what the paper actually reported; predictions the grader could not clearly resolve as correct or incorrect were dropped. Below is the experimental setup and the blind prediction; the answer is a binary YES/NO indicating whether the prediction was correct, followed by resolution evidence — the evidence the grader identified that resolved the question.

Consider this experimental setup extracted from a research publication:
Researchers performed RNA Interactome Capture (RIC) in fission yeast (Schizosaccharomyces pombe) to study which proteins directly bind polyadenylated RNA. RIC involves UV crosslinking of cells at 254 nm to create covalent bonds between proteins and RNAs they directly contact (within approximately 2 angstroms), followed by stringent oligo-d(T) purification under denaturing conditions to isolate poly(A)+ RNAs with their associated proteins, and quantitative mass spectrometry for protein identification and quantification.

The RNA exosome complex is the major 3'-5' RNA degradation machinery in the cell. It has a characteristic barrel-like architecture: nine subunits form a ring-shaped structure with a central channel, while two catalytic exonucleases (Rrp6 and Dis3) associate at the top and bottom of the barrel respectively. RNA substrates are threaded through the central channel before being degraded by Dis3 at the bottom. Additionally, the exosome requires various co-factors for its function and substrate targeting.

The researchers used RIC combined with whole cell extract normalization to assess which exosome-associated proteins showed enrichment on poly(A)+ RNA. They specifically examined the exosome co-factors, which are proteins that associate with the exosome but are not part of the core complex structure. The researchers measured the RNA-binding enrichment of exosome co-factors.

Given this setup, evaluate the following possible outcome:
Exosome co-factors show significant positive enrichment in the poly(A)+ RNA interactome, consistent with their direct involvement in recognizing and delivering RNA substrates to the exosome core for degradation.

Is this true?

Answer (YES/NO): YES